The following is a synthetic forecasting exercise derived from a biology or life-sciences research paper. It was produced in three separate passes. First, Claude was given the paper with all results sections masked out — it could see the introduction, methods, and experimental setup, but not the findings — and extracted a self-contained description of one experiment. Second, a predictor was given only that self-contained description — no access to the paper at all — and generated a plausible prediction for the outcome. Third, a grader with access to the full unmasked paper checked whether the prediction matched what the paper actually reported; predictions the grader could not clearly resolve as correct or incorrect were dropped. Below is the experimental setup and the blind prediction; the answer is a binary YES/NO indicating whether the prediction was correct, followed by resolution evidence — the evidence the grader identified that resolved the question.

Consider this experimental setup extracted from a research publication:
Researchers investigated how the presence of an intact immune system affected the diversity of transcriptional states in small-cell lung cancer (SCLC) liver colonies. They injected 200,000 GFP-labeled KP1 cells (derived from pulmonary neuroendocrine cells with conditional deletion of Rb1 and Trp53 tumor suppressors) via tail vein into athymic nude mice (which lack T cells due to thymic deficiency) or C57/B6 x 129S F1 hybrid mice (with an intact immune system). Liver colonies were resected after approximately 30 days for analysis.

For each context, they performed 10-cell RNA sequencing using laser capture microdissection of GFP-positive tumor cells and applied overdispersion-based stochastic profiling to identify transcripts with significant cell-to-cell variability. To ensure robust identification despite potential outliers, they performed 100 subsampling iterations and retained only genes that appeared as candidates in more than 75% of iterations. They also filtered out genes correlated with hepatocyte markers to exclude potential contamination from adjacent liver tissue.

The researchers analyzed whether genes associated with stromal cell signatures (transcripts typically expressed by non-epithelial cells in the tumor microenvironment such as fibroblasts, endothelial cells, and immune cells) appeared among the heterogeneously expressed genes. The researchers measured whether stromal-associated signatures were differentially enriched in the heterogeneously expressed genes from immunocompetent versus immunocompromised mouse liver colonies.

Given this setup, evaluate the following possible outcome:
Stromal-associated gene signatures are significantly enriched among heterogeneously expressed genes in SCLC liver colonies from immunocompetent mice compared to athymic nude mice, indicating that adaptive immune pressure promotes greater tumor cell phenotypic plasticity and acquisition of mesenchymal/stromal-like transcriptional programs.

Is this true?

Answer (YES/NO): YES